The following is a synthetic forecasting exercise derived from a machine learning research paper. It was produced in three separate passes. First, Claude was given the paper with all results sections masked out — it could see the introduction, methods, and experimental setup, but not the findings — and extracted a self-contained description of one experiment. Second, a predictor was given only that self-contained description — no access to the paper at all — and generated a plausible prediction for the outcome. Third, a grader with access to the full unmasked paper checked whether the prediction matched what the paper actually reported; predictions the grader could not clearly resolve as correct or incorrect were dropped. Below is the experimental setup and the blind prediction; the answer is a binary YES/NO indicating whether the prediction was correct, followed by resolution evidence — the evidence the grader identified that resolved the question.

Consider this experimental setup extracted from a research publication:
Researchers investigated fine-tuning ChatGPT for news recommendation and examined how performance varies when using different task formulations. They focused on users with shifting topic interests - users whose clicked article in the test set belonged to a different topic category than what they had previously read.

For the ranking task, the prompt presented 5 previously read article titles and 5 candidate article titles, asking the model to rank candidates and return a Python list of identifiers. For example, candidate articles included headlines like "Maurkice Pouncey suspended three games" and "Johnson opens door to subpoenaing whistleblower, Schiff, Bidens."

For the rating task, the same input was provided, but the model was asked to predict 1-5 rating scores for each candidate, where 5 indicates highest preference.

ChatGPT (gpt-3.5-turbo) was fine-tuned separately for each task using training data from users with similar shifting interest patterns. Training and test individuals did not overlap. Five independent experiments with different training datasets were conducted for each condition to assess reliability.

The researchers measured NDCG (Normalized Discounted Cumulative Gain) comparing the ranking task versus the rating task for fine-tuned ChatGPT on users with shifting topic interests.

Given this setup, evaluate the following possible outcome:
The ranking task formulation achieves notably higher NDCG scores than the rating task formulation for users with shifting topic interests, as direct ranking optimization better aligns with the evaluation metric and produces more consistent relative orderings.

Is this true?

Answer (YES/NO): NO